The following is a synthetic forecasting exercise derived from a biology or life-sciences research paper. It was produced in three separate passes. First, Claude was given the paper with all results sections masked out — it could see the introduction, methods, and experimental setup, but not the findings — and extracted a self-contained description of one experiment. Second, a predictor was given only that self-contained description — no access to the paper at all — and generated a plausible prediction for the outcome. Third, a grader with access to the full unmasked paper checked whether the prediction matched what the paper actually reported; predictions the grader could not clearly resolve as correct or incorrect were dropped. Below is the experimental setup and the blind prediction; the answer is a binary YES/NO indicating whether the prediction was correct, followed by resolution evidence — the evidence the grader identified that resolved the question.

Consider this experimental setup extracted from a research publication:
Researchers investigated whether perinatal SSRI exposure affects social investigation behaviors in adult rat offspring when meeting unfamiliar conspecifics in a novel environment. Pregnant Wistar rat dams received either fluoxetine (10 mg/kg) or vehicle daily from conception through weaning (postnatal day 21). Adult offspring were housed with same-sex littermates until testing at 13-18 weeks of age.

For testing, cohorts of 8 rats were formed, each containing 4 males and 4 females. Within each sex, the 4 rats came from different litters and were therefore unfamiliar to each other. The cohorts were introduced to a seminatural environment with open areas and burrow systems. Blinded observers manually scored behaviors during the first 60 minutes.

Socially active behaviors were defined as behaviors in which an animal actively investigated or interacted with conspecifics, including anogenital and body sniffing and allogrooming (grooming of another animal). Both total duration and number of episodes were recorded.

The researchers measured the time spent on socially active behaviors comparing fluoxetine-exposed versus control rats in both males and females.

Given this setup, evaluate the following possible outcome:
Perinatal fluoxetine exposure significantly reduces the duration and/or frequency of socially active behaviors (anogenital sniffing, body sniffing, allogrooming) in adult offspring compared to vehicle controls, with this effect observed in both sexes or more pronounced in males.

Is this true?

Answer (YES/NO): NO